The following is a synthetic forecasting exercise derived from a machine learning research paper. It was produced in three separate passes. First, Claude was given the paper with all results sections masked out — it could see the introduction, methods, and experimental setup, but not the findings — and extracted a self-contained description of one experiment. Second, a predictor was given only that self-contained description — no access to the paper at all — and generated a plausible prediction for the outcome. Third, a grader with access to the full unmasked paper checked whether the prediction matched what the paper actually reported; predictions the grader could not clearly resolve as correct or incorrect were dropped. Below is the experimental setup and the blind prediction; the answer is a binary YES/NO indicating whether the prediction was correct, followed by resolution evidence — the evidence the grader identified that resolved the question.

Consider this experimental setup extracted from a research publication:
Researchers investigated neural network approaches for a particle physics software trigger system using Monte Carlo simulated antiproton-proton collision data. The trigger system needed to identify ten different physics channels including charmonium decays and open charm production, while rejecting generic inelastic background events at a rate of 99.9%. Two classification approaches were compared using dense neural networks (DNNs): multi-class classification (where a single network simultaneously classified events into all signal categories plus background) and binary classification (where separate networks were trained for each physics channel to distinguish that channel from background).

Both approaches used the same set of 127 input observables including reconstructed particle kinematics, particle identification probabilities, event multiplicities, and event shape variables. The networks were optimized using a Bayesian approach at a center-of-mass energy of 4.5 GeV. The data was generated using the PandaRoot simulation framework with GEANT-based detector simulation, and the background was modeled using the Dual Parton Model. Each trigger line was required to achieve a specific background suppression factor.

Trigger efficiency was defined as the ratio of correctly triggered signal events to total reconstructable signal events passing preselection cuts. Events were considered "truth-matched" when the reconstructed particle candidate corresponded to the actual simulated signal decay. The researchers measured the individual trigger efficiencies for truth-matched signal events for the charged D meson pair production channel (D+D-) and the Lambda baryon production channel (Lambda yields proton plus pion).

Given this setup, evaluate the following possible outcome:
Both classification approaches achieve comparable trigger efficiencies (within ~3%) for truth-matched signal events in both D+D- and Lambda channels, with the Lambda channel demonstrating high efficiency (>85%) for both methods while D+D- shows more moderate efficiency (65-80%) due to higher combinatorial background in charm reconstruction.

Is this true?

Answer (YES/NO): NO